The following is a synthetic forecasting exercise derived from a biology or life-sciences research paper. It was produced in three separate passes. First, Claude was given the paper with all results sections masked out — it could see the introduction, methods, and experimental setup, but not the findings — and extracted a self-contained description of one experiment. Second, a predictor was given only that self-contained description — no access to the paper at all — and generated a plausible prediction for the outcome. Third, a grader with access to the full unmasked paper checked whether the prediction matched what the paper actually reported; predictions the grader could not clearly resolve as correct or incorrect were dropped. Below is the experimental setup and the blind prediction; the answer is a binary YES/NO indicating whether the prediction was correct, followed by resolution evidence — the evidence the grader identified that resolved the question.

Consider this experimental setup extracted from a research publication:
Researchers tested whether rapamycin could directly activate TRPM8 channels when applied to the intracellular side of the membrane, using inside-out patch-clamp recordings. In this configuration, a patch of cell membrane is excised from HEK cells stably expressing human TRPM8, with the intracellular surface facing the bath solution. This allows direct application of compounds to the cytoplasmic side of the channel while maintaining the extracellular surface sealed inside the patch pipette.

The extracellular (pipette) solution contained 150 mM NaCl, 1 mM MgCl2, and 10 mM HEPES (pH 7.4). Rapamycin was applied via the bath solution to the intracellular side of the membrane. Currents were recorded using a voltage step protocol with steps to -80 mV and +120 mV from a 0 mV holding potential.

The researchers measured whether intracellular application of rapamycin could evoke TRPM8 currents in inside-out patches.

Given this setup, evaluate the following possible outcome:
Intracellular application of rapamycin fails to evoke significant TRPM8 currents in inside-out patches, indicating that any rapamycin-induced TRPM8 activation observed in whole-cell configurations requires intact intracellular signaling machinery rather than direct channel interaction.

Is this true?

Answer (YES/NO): NO